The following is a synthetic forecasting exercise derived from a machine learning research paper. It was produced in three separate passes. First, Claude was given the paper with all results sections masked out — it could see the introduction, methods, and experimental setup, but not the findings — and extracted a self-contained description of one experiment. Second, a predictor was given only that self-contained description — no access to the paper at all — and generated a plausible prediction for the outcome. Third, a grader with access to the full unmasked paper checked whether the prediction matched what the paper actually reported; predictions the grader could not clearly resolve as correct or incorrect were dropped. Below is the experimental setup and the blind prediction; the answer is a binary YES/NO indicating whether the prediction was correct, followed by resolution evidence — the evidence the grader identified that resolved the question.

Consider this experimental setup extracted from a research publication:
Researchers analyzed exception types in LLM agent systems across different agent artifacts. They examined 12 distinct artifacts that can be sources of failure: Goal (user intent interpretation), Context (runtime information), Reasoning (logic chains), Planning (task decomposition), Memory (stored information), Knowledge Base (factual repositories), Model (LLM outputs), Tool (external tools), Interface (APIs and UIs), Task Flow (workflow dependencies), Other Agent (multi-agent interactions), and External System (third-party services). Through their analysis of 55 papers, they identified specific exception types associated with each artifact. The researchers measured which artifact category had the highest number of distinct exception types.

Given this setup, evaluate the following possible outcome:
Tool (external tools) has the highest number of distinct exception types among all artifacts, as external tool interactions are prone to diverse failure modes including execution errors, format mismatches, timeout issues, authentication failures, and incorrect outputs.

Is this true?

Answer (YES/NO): NO